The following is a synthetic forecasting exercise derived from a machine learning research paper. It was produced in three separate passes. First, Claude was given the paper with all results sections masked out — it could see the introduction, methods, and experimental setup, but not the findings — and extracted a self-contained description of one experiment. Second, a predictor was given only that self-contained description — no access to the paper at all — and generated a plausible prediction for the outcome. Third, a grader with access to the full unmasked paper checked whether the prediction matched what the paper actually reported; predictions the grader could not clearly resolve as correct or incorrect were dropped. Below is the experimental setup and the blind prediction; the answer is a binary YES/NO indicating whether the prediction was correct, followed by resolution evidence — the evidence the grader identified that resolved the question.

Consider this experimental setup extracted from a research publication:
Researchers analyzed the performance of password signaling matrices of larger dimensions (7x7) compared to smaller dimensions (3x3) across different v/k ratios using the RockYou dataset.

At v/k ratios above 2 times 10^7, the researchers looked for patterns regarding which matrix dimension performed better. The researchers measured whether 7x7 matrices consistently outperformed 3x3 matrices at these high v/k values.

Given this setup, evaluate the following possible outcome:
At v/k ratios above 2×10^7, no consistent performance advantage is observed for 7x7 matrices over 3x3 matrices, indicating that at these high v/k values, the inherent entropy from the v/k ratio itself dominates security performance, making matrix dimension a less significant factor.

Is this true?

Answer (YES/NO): YES